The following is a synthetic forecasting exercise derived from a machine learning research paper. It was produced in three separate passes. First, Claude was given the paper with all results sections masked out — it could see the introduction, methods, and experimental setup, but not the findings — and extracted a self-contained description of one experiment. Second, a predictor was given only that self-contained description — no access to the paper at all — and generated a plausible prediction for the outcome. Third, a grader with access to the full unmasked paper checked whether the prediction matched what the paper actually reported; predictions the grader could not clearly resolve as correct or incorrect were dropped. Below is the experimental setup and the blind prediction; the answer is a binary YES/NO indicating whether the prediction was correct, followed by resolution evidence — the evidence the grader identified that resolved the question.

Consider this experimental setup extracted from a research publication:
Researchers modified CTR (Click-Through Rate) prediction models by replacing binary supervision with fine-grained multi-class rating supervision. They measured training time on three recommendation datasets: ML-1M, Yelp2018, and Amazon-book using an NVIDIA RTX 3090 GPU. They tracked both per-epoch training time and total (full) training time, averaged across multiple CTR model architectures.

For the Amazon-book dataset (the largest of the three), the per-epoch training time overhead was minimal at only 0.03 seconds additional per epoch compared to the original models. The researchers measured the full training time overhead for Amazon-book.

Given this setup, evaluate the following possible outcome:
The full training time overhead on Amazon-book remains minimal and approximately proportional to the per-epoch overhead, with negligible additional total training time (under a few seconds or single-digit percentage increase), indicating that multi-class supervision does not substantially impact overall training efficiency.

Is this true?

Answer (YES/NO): NO